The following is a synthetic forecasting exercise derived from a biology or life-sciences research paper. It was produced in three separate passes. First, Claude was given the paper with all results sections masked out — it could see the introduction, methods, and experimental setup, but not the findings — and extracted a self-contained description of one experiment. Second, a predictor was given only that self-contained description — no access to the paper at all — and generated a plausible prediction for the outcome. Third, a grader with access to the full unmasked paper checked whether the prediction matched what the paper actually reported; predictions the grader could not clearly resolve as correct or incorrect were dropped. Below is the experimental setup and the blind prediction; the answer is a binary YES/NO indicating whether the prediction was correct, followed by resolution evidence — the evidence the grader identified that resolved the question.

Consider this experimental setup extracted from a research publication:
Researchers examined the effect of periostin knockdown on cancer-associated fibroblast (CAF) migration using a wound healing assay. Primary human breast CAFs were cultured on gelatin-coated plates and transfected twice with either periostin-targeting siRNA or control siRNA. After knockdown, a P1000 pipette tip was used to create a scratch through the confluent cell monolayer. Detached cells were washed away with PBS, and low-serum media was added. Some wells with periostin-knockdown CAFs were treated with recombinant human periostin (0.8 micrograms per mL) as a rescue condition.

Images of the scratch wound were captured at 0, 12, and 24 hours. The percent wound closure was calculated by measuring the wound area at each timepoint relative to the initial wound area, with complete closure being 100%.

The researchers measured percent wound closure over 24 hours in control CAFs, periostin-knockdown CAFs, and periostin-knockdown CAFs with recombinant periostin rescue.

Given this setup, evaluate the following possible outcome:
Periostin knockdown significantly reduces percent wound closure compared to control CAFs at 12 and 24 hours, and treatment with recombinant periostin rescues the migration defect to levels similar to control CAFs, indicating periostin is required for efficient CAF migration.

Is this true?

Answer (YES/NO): YES